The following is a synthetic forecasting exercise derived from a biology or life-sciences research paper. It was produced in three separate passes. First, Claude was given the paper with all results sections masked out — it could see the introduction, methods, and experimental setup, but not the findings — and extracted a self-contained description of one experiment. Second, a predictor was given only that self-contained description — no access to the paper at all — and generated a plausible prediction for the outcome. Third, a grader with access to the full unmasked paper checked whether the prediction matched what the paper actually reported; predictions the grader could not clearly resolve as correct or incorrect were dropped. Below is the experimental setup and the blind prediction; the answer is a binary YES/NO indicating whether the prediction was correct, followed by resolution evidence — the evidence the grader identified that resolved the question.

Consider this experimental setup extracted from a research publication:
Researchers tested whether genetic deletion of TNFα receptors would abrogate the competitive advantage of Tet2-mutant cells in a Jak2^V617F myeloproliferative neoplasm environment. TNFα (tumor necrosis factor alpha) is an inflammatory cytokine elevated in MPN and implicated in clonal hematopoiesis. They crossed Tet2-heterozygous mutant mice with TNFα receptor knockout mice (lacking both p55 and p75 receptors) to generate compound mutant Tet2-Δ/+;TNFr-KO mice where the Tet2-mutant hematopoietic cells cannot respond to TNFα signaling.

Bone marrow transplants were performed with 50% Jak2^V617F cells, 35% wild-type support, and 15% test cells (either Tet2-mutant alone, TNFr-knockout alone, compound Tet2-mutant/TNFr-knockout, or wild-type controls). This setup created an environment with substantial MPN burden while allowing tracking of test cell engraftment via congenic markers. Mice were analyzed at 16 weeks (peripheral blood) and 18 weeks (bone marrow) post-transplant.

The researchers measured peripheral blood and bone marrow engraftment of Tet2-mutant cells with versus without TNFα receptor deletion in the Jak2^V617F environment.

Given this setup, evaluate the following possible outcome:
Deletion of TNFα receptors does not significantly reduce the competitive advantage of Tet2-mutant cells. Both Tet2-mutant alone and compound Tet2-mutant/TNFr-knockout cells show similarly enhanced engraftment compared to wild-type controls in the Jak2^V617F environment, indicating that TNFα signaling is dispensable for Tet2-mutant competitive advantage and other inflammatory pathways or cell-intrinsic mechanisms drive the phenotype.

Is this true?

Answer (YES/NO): NO